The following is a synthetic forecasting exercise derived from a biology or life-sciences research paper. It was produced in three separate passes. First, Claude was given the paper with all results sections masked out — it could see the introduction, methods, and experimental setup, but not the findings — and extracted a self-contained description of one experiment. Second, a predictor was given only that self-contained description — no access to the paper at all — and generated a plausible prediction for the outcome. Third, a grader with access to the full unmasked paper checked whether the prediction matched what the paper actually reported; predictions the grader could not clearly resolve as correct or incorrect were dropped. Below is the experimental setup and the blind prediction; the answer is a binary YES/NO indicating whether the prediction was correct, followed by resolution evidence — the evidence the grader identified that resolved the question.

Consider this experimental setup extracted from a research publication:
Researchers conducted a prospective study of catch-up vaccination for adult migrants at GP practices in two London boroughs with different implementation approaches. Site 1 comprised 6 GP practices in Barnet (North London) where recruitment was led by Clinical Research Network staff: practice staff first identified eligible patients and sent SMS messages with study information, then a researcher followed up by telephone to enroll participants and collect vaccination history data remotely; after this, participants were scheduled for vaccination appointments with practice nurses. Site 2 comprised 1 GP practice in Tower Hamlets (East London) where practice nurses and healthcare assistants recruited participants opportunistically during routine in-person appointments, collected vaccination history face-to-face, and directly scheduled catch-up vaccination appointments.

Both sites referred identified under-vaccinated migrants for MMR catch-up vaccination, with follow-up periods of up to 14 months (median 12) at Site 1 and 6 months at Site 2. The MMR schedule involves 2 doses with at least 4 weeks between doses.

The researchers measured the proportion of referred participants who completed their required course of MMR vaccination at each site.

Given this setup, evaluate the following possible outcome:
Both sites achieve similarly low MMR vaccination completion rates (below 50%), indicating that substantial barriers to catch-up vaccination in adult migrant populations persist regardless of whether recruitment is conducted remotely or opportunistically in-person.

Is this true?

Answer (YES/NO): NO